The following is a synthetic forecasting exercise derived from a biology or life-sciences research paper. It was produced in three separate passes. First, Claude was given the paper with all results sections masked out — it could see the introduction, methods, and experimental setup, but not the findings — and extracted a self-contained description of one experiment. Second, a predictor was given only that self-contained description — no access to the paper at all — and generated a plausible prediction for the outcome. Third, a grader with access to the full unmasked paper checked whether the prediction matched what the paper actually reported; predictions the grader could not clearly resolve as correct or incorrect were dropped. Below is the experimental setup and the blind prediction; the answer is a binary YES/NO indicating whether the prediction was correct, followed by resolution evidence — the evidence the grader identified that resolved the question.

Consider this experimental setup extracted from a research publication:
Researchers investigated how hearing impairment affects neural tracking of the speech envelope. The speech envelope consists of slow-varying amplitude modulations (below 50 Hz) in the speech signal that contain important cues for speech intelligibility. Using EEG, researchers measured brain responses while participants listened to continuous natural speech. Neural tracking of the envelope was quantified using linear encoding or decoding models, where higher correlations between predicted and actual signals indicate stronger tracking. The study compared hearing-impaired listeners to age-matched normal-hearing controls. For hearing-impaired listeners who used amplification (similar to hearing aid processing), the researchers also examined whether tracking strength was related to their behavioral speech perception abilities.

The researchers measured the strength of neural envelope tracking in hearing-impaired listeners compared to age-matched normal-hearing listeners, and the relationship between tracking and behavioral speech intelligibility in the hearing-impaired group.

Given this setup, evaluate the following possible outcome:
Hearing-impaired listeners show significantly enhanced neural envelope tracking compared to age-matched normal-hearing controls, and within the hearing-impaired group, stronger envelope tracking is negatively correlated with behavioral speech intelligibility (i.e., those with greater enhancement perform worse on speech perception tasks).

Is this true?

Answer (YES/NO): NO